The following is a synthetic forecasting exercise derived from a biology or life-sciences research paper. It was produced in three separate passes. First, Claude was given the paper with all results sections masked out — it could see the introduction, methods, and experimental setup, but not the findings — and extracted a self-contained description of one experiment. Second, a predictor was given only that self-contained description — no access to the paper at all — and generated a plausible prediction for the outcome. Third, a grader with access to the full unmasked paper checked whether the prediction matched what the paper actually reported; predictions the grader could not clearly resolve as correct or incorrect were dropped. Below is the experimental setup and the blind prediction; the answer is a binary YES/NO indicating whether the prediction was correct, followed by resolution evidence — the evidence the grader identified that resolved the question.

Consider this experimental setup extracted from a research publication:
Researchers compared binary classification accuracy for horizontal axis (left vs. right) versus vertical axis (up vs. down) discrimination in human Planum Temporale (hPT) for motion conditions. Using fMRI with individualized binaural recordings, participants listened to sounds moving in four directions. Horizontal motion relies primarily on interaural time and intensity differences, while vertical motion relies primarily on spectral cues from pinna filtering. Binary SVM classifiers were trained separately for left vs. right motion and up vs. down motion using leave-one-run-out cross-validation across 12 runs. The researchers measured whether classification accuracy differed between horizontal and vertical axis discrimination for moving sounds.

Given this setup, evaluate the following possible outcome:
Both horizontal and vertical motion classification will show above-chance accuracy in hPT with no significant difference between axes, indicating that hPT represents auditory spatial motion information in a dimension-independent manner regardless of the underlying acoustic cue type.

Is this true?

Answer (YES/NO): NO